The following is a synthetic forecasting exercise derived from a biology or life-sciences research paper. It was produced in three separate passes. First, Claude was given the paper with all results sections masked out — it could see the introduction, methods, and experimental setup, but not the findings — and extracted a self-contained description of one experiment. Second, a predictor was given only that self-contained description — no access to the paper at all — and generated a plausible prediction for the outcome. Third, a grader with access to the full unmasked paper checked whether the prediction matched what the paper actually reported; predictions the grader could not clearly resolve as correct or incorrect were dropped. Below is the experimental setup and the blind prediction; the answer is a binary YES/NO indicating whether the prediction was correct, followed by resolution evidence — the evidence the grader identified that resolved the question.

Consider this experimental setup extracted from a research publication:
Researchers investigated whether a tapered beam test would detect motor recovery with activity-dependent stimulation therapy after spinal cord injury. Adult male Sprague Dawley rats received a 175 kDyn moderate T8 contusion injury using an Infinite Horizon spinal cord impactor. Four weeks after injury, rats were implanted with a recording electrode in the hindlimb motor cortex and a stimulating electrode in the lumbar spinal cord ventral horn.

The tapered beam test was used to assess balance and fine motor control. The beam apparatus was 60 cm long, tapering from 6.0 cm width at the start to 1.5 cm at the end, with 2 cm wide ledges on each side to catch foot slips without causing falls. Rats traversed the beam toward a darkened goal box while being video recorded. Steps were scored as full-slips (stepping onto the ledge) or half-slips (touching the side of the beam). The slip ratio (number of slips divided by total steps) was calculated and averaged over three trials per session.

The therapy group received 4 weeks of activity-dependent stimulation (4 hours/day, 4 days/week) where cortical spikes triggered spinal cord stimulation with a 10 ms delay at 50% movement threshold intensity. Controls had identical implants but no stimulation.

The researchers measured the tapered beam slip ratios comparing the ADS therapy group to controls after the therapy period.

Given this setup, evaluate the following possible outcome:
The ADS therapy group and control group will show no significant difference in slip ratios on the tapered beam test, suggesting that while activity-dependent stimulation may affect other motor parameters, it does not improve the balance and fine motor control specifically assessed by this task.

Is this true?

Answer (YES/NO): YES